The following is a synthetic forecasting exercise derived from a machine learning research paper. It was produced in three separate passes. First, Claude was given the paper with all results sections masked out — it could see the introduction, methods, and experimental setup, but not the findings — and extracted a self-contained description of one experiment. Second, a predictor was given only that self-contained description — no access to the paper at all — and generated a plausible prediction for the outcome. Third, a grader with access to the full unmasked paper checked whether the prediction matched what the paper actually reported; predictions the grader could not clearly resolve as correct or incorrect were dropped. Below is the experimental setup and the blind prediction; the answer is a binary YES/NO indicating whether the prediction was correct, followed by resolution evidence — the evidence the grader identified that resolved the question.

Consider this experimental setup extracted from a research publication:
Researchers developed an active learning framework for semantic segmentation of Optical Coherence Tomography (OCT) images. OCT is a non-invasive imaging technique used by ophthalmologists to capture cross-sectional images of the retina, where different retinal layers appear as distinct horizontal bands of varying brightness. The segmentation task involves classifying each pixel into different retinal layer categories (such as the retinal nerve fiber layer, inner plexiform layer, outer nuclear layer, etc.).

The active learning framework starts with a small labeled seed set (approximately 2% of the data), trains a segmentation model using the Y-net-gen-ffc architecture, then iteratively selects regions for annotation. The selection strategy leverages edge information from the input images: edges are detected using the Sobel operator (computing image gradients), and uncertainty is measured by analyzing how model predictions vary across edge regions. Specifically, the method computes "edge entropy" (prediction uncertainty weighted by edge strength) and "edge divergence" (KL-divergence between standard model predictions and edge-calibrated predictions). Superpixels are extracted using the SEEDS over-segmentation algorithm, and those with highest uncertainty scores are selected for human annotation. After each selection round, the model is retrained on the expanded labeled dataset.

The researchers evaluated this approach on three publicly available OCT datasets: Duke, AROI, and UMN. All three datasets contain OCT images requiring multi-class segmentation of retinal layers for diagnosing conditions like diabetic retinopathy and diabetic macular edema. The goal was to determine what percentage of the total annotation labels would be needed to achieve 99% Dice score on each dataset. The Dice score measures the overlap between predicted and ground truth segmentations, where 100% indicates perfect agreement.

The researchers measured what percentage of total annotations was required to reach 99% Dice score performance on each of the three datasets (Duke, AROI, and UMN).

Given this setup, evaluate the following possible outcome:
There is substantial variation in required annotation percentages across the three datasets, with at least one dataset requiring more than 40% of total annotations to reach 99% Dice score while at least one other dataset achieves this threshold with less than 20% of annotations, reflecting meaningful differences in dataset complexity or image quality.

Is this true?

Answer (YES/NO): NO